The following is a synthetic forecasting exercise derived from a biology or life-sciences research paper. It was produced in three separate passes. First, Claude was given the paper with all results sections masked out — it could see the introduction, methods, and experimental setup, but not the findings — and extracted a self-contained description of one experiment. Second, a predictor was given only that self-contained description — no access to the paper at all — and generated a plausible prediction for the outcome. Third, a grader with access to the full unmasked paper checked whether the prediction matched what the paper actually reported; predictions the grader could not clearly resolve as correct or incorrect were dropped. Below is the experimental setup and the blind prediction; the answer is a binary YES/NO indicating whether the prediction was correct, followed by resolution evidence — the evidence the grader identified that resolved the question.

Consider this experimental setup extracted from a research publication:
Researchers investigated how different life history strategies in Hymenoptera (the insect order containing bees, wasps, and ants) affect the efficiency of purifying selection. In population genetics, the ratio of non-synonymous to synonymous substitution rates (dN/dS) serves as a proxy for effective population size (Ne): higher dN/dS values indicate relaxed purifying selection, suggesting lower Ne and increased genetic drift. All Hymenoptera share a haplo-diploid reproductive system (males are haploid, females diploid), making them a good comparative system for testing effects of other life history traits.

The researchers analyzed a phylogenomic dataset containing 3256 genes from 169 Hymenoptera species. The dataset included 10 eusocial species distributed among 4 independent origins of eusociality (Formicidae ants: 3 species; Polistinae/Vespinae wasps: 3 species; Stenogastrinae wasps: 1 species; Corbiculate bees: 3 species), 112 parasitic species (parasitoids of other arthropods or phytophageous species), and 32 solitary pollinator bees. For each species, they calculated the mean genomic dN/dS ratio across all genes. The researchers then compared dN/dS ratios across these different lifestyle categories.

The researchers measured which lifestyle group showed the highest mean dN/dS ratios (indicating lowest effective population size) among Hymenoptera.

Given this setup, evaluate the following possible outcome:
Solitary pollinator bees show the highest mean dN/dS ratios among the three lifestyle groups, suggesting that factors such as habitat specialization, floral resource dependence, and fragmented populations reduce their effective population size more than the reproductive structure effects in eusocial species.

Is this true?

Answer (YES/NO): NO